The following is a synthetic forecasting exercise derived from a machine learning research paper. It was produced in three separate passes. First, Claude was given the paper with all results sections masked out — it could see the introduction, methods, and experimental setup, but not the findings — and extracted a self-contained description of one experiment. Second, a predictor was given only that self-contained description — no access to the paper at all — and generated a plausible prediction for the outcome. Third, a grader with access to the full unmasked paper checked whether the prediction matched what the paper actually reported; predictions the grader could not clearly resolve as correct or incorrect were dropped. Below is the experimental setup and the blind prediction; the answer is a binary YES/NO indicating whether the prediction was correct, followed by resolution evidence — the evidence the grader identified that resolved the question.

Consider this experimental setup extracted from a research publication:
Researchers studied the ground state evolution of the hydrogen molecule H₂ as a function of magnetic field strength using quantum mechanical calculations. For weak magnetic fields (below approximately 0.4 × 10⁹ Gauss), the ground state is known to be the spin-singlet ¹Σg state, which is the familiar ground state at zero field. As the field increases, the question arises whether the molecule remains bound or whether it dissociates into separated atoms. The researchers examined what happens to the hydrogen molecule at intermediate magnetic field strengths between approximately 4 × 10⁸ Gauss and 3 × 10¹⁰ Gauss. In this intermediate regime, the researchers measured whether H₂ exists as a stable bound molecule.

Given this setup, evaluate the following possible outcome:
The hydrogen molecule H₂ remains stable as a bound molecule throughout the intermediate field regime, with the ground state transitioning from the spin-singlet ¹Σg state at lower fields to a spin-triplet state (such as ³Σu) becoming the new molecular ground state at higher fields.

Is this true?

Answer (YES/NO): NO